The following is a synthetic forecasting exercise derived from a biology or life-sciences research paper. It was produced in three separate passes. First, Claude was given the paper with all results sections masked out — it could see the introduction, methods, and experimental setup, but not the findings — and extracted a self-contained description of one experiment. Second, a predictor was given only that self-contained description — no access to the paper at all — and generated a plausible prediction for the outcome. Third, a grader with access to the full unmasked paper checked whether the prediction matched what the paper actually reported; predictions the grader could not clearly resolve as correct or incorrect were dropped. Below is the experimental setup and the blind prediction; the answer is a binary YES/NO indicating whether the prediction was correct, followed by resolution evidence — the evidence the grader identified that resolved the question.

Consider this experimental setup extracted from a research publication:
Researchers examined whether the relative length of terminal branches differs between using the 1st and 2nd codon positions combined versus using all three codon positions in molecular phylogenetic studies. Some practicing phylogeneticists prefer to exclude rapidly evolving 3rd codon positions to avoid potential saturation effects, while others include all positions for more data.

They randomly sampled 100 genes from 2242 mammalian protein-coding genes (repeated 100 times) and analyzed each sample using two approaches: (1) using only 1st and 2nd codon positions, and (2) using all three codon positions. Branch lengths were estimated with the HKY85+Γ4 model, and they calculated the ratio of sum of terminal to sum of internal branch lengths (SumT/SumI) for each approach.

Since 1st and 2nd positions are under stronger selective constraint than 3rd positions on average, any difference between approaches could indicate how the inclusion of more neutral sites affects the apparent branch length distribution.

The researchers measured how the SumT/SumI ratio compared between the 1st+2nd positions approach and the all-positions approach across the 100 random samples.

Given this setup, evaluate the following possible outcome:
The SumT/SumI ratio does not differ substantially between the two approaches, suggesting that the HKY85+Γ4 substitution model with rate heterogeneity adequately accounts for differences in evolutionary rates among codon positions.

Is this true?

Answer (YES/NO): NO